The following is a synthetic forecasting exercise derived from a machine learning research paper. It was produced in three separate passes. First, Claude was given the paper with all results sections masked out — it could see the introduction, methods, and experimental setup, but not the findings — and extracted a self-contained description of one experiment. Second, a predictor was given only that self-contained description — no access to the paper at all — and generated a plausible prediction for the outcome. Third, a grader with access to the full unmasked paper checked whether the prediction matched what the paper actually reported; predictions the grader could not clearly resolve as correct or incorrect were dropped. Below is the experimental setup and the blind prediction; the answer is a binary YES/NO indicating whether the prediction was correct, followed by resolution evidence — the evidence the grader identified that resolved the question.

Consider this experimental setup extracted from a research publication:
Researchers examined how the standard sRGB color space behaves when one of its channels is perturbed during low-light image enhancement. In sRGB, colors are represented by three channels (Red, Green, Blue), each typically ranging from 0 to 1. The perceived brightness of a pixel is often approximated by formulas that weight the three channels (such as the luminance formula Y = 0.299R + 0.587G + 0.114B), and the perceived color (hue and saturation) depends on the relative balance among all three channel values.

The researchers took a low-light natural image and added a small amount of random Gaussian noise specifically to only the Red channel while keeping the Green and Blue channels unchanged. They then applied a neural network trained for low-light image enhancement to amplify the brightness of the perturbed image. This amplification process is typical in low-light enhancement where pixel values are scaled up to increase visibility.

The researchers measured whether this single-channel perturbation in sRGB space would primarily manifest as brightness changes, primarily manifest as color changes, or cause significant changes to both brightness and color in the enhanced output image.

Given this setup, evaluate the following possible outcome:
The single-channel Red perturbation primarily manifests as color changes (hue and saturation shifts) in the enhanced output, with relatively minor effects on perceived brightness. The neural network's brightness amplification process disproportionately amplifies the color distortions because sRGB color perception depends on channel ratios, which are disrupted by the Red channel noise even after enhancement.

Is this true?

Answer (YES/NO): NO